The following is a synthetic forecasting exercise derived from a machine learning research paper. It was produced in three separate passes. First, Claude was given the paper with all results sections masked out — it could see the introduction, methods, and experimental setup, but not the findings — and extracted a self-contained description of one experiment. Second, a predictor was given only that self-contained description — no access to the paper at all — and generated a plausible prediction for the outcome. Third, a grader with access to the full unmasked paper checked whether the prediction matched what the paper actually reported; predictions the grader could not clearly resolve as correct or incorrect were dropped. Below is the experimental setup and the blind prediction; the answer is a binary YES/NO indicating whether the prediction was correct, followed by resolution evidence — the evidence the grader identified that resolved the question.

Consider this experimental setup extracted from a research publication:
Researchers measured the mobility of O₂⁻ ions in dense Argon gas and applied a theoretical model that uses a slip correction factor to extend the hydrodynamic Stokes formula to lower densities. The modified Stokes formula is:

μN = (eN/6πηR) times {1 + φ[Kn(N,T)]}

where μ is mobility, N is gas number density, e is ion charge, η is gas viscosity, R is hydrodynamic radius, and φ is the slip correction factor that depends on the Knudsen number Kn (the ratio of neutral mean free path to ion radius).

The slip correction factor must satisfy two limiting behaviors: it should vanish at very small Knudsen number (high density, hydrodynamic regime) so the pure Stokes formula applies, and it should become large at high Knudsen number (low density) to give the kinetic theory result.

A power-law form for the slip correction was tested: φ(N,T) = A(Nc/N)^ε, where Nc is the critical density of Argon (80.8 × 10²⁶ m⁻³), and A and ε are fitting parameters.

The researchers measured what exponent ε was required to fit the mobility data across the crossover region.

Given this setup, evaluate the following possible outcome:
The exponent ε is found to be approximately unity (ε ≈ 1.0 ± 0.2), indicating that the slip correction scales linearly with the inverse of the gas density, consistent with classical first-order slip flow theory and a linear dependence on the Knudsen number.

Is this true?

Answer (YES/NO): YES